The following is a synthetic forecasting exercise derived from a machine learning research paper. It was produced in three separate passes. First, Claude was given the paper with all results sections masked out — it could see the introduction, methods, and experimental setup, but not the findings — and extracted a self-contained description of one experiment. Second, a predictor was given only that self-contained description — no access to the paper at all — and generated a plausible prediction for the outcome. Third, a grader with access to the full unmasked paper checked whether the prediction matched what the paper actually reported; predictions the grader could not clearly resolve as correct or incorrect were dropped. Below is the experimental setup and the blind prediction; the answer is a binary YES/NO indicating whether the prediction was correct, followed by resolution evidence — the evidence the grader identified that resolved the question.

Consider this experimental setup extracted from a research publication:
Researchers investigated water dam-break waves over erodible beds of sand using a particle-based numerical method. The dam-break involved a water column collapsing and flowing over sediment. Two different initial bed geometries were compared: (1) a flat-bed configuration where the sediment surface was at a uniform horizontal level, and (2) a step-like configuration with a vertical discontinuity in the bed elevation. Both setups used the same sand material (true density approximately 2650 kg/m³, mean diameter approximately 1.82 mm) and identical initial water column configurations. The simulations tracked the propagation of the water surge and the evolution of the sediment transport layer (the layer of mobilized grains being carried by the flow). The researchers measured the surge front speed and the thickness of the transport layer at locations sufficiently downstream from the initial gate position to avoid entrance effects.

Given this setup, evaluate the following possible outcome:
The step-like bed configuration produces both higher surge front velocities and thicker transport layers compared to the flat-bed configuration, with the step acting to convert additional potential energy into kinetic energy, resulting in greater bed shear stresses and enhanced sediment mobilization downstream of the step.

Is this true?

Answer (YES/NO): NO